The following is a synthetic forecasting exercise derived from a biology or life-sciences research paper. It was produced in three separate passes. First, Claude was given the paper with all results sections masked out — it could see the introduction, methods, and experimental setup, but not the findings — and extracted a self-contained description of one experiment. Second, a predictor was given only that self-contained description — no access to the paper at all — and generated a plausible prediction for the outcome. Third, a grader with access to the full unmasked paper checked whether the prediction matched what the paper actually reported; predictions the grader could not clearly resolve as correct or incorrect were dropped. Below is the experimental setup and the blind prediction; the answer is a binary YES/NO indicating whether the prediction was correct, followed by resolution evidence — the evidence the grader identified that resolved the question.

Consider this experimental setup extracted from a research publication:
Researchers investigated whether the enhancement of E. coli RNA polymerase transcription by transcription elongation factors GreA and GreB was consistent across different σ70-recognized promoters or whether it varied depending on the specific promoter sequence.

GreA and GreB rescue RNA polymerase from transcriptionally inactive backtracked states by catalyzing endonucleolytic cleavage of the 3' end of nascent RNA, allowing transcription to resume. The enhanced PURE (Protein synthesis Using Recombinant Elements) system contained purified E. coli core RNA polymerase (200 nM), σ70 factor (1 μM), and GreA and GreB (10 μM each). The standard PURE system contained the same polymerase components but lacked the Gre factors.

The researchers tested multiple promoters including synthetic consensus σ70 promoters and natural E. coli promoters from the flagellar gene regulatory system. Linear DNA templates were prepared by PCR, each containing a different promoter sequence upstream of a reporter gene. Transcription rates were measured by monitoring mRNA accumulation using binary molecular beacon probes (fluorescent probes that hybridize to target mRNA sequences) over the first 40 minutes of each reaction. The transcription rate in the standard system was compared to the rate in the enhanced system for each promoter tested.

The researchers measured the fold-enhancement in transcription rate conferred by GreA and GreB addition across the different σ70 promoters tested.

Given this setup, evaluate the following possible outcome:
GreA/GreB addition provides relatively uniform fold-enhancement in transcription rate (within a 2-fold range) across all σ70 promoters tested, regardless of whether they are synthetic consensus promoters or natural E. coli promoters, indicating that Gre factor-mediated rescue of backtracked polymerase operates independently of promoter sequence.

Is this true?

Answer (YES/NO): NO